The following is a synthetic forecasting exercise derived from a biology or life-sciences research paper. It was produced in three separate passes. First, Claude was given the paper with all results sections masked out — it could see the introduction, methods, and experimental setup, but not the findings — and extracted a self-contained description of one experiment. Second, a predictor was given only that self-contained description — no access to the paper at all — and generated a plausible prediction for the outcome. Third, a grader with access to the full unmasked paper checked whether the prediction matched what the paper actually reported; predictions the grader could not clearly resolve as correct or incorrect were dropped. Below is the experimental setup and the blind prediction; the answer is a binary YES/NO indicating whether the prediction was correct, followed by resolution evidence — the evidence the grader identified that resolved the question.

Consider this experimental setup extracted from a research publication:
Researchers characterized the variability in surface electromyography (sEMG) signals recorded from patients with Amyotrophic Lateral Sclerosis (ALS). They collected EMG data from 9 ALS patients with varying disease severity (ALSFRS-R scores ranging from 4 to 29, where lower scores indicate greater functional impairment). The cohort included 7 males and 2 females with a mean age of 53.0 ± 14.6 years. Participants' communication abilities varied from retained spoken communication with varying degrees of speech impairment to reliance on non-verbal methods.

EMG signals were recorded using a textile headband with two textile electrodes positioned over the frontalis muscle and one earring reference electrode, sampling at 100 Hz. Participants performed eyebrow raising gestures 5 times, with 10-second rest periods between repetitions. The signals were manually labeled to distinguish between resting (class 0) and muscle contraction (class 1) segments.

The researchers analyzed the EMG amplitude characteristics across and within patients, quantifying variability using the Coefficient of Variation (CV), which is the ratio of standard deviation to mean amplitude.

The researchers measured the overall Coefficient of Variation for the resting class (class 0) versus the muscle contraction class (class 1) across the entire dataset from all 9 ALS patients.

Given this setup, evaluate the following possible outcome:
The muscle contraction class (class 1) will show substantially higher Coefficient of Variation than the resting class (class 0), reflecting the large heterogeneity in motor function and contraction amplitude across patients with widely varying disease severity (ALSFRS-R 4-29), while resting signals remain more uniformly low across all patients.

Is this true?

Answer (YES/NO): YES